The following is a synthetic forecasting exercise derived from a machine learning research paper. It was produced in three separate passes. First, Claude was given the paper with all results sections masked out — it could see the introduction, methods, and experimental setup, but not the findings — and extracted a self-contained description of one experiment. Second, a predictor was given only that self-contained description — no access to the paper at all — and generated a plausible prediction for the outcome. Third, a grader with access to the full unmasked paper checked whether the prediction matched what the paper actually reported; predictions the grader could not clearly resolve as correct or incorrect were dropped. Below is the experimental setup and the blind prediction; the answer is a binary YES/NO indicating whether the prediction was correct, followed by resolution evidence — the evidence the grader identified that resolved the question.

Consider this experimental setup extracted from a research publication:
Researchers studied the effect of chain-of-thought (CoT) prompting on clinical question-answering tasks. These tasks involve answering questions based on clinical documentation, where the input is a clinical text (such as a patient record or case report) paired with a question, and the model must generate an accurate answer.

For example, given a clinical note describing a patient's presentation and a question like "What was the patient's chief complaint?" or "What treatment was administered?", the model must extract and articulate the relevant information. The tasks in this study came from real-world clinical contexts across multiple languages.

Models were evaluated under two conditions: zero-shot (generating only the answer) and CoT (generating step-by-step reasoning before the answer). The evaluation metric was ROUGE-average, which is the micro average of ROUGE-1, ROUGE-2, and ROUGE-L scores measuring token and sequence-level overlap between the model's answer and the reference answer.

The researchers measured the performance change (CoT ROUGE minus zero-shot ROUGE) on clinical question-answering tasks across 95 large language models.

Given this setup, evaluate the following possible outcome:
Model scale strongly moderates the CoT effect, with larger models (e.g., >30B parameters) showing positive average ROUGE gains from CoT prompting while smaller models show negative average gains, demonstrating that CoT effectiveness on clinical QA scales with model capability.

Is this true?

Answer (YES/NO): NO